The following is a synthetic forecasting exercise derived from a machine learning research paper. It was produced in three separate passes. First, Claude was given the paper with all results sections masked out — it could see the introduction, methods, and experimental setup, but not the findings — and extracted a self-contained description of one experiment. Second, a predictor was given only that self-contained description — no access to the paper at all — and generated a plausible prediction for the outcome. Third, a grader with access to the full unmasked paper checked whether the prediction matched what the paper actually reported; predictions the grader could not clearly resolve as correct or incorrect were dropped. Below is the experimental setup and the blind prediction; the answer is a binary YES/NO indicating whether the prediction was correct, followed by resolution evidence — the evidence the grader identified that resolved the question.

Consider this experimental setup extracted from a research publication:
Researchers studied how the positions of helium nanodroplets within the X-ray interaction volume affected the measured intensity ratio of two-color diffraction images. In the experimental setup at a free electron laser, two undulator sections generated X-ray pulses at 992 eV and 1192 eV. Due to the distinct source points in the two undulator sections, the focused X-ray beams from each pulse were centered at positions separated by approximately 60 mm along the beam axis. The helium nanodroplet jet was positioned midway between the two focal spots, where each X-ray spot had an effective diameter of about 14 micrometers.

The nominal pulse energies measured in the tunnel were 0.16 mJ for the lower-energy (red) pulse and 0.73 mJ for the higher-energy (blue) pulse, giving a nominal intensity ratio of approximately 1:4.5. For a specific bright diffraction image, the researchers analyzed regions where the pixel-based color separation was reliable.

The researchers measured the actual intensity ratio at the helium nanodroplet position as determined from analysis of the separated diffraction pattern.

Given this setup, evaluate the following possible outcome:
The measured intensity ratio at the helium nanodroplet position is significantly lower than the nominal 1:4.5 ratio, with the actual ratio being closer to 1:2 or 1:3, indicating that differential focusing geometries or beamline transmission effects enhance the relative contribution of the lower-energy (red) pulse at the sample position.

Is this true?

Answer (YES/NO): NO